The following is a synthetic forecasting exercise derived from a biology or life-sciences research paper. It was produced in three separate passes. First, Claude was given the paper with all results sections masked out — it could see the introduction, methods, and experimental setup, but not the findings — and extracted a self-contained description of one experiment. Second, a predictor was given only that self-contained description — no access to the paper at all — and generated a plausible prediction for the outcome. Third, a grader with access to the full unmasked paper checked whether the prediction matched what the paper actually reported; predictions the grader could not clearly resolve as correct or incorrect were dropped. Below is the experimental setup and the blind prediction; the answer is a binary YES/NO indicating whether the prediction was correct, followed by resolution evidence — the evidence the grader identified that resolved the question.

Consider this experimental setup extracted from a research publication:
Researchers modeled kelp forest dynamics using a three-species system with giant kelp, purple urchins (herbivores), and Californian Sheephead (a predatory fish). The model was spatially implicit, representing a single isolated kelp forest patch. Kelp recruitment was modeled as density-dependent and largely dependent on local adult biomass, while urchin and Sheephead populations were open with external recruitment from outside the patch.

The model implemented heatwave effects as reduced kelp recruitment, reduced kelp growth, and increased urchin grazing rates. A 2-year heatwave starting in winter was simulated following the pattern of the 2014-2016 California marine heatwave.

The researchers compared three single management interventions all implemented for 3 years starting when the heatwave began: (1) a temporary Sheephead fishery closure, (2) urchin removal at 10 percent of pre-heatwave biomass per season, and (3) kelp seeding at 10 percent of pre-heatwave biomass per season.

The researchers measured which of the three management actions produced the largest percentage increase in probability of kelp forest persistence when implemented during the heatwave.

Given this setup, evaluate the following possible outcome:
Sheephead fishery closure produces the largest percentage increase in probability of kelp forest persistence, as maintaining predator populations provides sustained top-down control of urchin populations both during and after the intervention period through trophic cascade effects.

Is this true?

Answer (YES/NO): YES